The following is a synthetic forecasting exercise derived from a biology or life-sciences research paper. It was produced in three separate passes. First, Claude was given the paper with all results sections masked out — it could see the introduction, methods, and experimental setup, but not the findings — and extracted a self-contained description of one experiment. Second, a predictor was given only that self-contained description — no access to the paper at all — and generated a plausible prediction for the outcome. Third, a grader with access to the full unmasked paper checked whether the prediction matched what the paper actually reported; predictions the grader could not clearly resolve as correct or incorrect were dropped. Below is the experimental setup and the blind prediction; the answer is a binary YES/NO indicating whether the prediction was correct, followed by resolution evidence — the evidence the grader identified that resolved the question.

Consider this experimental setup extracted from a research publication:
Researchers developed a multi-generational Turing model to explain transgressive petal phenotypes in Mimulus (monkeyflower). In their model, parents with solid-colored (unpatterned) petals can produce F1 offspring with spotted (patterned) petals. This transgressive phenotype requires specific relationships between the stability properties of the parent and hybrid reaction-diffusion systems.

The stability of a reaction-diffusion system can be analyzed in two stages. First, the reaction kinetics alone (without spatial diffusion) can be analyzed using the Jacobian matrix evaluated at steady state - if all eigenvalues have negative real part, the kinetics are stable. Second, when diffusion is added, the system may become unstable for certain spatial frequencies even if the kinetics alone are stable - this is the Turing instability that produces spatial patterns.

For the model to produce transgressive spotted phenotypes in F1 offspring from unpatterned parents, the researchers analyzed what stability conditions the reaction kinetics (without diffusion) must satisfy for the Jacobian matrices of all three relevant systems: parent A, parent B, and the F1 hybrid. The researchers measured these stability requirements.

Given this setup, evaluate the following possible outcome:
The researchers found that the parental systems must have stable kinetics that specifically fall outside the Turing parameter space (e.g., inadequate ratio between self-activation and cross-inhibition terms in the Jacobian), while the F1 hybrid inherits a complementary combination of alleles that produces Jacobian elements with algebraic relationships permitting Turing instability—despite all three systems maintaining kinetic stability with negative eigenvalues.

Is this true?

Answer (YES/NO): NO